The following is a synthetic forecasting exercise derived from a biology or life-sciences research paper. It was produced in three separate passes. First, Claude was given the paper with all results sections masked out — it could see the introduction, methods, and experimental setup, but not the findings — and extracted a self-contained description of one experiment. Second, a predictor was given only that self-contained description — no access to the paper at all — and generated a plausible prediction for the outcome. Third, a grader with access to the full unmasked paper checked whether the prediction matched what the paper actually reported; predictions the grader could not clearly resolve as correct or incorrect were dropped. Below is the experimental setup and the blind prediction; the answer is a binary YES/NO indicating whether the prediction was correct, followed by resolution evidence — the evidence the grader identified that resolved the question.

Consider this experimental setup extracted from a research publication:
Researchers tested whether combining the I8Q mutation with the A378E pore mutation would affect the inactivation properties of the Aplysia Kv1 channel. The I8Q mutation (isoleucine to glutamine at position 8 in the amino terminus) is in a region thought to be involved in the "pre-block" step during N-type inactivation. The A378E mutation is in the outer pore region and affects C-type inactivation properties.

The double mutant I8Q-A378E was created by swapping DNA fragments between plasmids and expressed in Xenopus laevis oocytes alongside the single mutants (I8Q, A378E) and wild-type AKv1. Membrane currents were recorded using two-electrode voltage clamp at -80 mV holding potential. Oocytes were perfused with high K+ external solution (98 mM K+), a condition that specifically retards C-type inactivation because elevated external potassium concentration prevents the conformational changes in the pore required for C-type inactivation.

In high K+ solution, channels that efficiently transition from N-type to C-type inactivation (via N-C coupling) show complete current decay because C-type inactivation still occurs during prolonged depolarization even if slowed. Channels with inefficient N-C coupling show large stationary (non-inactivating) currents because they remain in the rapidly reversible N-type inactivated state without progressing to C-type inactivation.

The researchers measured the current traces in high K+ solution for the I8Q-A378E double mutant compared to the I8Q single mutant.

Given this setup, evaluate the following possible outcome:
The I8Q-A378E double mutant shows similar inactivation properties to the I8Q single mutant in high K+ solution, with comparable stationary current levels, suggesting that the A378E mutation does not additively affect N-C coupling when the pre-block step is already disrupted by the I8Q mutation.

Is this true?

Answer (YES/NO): NO